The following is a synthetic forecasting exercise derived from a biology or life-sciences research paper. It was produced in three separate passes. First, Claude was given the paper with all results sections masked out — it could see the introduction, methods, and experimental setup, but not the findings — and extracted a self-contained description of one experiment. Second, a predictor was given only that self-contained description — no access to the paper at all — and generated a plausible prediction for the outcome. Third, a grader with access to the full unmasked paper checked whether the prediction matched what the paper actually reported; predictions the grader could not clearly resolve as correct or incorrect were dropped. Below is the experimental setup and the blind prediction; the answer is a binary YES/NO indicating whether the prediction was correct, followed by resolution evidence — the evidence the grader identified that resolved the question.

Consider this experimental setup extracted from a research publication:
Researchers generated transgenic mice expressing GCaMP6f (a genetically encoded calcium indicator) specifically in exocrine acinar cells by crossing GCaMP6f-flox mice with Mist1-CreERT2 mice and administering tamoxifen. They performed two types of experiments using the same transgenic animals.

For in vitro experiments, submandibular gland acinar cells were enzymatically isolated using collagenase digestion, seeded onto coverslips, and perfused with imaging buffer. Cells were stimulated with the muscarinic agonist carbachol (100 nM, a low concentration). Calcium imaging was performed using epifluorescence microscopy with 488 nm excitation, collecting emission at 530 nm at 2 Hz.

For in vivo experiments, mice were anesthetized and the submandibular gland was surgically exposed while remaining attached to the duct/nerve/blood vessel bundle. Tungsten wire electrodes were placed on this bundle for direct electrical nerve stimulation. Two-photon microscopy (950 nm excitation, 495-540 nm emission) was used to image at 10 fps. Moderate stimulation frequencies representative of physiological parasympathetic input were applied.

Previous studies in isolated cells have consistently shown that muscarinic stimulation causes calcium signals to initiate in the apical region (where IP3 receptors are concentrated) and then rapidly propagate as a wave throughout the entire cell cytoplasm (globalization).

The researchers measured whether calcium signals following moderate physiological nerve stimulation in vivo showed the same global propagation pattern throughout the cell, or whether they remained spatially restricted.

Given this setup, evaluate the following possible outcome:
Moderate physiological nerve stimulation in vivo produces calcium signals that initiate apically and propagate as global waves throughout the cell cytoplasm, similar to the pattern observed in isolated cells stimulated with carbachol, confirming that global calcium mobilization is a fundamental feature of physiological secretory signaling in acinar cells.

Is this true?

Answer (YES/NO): NO